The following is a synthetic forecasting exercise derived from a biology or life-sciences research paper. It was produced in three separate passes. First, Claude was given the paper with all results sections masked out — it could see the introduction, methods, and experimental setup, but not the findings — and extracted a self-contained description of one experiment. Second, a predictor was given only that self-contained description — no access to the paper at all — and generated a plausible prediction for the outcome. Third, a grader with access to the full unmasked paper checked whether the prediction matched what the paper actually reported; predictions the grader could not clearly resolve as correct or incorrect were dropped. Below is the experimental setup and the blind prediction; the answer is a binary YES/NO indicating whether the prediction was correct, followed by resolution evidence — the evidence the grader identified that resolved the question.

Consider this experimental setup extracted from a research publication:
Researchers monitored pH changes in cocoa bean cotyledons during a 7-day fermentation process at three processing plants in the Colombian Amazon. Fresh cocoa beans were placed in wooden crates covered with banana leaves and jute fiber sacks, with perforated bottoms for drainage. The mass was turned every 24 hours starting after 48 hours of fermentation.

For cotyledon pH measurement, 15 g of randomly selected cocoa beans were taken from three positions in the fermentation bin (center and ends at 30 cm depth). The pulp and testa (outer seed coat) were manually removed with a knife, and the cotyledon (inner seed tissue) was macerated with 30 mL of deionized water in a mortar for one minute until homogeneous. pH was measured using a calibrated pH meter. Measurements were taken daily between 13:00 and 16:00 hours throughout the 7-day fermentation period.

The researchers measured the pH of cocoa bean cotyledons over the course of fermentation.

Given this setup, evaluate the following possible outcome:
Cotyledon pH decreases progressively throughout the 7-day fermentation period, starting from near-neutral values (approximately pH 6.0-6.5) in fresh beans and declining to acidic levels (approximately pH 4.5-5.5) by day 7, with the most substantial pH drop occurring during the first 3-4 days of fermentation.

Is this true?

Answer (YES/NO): YES